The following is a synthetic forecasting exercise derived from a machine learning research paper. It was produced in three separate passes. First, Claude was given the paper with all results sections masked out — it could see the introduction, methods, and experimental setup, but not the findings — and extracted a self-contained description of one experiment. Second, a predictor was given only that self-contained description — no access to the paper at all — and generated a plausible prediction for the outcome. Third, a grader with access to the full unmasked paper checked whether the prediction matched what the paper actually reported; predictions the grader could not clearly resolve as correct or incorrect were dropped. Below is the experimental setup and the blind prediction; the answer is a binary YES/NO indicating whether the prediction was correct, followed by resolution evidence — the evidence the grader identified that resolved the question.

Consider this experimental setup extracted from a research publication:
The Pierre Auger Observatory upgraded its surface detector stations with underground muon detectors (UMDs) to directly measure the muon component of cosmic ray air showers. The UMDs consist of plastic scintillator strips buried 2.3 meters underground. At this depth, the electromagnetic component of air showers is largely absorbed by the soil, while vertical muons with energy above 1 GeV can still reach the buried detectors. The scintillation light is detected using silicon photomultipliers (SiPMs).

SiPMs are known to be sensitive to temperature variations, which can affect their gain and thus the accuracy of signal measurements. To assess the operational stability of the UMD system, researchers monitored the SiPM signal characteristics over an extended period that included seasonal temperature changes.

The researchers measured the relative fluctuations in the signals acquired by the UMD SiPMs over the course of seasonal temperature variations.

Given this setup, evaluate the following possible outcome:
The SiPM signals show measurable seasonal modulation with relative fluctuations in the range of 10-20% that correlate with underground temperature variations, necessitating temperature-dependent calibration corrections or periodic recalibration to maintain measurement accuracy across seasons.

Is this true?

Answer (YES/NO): NO